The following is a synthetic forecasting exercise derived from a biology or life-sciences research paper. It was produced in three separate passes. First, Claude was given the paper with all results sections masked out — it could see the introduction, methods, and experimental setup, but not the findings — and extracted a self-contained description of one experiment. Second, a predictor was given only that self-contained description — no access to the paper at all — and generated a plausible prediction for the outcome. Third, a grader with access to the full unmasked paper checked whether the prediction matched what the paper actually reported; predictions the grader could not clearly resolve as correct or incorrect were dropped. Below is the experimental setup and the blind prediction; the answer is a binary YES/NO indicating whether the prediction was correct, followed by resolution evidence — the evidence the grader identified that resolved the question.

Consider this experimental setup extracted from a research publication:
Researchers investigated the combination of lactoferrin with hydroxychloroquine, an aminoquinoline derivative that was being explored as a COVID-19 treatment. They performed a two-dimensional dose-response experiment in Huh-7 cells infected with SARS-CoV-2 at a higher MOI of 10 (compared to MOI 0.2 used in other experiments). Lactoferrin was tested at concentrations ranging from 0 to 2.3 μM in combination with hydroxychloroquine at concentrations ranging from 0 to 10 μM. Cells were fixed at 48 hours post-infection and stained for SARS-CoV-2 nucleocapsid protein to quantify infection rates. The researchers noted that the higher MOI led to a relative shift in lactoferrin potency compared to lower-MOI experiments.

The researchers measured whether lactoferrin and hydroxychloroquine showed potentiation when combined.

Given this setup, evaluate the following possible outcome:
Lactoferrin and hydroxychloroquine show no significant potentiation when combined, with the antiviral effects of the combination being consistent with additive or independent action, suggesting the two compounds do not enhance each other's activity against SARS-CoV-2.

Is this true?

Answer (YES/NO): NO